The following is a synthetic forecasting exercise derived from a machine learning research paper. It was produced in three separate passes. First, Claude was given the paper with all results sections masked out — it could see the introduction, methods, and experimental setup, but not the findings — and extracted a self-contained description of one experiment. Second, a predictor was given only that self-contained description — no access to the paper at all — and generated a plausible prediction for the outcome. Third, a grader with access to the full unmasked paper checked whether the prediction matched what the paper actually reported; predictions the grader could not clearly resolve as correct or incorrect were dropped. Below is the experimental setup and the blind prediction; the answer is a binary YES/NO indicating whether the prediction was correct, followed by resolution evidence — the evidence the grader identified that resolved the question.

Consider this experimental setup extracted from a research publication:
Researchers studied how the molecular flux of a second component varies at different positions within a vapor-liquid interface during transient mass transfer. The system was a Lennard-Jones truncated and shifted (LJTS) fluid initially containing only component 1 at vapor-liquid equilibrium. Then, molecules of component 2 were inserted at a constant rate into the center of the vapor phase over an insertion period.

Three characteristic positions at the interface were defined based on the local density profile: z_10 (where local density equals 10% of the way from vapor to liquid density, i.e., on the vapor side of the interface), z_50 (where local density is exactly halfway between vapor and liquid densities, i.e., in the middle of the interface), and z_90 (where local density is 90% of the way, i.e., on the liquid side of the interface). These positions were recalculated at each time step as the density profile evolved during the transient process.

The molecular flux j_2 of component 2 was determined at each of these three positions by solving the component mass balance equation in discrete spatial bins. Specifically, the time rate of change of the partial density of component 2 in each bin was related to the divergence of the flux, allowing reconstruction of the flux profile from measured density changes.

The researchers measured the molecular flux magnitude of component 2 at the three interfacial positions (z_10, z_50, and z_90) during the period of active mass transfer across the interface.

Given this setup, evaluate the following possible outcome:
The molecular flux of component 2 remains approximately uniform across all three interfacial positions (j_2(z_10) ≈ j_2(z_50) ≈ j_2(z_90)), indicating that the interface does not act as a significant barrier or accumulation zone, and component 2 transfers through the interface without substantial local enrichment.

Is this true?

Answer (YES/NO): NO